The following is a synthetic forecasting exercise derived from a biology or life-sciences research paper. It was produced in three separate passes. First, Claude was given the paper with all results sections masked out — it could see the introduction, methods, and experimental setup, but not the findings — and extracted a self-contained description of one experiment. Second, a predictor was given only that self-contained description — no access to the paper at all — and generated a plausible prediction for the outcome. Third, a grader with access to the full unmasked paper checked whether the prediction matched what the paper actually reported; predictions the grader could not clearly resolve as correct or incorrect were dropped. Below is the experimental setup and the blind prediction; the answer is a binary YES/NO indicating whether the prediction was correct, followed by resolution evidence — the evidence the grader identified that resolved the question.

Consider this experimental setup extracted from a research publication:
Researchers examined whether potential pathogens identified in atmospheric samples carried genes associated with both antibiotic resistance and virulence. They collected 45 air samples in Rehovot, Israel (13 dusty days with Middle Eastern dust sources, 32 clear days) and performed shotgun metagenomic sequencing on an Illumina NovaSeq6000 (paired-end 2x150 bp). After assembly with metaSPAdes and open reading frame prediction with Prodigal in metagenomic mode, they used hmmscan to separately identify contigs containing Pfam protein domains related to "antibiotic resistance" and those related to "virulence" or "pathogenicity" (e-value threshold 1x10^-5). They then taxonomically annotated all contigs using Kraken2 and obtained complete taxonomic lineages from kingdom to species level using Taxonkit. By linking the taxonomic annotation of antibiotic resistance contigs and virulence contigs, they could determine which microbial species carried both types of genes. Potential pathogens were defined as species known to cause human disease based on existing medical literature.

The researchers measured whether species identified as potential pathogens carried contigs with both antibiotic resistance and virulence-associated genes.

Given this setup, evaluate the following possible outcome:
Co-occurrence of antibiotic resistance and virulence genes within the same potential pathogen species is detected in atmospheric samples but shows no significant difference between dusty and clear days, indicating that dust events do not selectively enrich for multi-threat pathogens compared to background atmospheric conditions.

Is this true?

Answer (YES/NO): NO